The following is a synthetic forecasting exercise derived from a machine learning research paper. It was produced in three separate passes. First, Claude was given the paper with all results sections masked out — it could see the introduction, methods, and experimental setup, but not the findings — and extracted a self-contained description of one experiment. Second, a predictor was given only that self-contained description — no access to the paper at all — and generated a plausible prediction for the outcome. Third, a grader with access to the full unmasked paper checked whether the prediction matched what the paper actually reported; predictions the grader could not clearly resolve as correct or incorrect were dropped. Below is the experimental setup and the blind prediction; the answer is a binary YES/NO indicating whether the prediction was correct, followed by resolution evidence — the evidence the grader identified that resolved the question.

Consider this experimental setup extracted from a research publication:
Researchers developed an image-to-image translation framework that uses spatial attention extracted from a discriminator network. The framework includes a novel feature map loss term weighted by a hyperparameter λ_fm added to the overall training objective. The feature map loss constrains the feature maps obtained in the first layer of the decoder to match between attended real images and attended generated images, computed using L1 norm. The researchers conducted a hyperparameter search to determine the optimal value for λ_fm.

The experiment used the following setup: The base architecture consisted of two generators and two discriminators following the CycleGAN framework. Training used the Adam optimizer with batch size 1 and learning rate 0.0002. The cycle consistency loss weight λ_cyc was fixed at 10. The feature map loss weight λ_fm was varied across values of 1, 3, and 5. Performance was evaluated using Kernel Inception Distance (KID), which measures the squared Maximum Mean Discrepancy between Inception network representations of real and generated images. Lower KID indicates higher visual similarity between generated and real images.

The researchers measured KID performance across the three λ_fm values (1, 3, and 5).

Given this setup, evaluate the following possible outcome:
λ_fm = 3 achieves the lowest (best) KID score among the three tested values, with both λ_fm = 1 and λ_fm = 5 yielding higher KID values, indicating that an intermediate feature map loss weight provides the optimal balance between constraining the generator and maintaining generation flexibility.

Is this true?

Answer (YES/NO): NO